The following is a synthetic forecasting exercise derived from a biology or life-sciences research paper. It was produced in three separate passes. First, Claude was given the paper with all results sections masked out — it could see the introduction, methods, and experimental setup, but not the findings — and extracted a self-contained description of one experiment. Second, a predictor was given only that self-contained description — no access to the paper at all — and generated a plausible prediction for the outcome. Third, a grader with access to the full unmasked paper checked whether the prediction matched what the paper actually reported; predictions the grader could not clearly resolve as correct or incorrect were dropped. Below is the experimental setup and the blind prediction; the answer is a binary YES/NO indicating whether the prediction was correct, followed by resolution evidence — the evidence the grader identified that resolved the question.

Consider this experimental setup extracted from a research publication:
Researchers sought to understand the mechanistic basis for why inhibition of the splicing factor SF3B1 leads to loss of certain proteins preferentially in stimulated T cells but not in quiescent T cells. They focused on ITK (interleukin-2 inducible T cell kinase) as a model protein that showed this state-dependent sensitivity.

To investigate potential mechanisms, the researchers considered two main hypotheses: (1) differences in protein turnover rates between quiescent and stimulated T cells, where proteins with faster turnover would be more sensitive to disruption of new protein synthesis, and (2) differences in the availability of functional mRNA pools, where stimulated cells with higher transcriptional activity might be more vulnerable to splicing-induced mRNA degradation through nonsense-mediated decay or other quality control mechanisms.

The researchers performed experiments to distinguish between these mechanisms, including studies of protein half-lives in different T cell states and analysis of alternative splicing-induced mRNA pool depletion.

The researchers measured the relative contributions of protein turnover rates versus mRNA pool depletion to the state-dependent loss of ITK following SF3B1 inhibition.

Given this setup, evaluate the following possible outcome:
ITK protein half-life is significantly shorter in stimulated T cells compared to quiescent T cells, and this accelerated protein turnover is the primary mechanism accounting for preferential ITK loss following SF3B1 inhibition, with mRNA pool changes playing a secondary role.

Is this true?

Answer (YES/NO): NO